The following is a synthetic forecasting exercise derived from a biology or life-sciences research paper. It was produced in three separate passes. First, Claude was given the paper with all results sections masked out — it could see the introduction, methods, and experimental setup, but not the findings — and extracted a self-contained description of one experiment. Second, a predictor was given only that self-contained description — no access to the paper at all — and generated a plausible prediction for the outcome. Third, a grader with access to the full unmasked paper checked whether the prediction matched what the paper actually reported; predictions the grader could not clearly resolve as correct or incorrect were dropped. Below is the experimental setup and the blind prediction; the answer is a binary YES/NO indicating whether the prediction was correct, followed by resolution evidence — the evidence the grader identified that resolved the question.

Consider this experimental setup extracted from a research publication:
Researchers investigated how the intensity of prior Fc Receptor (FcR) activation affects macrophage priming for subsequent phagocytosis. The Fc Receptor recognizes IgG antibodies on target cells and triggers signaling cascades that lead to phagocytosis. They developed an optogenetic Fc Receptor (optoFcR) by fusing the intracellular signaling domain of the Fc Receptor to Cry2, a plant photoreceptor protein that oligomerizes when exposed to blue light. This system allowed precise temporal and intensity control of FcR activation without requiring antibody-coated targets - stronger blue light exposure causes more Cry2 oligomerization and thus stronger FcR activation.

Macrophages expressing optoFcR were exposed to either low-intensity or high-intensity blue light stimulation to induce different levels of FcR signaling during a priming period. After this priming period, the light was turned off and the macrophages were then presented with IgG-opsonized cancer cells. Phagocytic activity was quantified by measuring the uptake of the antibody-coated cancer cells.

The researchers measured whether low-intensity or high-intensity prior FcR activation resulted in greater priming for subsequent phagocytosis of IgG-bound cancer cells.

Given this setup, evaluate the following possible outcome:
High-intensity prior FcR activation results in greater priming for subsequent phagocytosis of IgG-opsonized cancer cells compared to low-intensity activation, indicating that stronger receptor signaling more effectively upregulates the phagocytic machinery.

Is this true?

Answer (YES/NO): NO